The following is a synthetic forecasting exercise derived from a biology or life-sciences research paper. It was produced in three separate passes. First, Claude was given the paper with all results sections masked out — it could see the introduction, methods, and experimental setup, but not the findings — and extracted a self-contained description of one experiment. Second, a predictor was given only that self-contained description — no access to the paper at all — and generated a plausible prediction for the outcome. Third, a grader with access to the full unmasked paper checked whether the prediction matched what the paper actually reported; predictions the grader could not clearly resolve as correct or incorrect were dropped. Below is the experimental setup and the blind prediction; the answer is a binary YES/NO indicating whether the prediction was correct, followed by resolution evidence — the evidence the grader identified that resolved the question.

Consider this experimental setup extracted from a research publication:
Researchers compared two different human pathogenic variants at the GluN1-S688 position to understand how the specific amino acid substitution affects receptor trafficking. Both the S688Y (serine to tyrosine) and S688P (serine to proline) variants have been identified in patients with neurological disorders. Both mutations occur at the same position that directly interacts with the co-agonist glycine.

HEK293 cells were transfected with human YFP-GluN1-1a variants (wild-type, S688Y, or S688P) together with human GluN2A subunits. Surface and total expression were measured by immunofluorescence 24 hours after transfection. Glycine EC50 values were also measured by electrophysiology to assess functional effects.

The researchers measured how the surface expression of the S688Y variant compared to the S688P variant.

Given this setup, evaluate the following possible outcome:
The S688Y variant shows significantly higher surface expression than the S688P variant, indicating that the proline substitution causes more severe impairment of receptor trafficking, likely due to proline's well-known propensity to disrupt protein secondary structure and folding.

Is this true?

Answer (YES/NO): YES